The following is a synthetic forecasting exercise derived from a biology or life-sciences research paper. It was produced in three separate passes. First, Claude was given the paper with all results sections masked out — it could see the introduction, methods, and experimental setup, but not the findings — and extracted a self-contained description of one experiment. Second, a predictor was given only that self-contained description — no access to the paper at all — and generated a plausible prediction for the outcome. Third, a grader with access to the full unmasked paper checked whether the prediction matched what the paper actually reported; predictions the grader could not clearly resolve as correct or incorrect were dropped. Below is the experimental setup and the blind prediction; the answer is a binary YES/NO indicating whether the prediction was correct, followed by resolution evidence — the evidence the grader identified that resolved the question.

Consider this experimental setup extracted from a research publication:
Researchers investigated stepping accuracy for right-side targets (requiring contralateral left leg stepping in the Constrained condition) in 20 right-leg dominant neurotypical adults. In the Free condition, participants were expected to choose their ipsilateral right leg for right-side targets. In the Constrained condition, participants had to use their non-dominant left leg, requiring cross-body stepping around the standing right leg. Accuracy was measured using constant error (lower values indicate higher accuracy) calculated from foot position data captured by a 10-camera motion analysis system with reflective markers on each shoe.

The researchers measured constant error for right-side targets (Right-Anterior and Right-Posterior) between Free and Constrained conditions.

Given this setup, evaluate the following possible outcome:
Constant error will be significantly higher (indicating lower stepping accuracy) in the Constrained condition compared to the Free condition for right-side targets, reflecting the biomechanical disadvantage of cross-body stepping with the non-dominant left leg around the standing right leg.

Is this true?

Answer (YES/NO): NO